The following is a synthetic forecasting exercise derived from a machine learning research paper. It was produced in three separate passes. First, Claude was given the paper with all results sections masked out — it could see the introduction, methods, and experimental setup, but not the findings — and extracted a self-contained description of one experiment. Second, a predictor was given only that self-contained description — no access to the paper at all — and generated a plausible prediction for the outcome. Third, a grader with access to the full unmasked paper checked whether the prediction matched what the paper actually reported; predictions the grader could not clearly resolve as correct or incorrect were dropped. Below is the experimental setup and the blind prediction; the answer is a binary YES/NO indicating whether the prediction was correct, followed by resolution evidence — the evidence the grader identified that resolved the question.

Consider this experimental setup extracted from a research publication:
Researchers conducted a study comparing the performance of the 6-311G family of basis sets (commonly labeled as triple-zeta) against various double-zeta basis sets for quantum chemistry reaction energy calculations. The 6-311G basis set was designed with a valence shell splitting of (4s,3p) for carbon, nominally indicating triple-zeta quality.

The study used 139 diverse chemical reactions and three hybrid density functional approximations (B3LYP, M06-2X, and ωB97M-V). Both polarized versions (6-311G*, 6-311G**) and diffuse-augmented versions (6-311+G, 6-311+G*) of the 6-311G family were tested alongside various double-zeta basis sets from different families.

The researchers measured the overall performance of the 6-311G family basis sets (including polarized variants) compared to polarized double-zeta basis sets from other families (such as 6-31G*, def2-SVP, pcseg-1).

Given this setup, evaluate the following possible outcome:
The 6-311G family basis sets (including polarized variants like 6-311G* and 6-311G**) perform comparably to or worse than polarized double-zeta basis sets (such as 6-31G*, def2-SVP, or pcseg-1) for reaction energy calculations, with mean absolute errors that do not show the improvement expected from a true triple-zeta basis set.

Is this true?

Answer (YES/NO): YES